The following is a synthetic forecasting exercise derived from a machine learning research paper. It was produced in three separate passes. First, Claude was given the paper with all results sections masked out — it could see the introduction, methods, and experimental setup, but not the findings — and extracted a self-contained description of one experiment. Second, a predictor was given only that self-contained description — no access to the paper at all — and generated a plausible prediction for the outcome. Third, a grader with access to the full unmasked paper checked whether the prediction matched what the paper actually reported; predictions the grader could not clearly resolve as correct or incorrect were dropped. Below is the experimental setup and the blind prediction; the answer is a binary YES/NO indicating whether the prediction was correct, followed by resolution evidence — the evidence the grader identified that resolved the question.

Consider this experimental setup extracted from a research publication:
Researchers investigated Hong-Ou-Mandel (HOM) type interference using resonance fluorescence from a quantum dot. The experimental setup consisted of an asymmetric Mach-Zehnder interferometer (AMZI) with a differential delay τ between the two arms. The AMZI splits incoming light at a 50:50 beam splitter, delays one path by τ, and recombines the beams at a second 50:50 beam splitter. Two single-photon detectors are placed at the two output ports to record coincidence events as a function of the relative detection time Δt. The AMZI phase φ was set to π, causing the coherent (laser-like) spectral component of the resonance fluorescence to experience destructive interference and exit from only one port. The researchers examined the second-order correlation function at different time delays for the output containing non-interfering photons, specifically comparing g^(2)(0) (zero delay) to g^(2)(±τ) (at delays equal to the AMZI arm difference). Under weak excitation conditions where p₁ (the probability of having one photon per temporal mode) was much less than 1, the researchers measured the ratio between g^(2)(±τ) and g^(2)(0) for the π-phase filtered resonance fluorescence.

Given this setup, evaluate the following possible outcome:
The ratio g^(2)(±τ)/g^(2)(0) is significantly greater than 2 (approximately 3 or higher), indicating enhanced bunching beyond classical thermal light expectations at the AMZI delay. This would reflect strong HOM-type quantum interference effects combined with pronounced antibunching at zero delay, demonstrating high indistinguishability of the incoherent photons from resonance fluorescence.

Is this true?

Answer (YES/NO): NO